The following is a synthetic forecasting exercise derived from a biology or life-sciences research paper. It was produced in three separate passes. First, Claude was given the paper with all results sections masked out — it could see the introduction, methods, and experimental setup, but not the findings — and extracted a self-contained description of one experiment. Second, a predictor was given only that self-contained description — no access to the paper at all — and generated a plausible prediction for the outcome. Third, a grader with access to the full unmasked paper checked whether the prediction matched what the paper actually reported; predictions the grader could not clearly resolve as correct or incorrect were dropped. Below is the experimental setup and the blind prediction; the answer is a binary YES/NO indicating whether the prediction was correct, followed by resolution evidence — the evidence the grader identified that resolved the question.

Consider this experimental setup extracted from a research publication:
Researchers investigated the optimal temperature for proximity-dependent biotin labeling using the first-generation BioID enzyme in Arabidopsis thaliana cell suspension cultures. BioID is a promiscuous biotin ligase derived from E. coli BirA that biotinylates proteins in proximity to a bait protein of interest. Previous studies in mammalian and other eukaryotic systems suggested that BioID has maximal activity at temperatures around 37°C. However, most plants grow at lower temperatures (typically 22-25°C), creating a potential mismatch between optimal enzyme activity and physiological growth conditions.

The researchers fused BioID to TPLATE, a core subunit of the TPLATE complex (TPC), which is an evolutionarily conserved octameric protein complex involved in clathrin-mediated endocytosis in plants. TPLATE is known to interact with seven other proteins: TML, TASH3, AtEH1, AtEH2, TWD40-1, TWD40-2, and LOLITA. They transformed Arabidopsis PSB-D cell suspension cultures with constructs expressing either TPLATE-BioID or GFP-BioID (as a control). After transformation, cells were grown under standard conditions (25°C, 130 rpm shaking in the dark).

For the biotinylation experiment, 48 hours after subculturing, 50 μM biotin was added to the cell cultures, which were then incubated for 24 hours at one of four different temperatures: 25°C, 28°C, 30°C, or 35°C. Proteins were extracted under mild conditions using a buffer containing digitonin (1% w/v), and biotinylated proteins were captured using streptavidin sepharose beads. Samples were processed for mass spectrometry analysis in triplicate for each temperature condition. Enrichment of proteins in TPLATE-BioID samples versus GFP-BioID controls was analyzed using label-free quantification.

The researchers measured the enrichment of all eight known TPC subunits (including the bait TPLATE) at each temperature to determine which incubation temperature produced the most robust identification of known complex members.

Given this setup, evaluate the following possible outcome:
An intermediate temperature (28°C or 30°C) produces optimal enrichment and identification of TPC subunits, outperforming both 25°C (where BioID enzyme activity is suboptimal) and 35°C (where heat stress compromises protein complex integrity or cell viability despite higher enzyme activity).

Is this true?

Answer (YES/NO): NO